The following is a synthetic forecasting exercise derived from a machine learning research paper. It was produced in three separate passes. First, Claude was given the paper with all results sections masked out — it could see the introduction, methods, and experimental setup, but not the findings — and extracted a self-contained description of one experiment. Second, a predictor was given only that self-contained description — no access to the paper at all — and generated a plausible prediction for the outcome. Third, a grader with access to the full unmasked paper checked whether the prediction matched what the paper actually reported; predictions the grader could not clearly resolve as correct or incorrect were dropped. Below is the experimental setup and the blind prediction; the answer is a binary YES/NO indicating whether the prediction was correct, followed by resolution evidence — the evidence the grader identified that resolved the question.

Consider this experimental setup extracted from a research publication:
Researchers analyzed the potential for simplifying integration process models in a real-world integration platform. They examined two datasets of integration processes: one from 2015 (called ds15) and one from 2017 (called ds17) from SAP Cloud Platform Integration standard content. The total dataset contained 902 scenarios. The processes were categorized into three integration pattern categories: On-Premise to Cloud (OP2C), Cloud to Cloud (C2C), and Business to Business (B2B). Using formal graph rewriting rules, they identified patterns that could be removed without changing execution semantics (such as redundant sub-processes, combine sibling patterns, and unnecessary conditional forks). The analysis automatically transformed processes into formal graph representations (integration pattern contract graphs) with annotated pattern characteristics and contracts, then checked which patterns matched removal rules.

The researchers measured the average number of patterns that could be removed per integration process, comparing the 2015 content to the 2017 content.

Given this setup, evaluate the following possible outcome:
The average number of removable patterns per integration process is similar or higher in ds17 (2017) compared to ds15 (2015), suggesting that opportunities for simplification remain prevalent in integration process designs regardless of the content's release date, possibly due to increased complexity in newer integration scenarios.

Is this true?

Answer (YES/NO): YES